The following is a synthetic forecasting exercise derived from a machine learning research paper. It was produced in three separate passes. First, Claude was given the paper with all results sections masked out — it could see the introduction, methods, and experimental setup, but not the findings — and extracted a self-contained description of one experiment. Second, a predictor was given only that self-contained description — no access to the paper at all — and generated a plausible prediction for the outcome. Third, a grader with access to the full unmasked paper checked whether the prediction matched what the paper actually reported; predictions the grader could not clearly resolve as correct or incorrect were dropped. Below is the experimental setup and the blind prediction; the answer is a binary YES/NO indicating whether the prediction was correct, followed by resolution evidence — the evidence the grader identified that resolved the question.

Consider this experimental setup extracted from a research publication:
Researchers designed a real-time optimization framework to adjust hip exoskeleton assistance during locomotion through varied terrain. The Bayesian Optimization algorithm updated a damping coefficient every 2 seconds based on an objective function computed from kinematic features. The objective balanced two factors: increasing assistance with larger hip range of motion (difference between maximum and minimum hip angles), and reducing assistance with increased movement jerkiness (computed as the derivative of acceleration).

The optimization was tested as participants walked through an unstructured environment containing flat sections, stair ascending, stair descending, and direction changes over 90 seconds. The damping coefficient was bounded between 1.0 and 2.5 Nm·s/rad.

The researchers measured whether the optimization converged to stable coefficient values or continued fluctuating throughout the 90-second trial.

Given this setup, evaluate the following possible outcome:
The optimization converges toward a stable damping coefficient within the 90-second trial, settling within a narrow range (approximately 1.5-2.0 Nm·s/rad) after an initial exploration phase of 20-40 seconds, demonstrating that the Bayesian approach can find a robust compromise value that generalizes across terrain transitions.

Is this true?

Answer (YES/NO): NO